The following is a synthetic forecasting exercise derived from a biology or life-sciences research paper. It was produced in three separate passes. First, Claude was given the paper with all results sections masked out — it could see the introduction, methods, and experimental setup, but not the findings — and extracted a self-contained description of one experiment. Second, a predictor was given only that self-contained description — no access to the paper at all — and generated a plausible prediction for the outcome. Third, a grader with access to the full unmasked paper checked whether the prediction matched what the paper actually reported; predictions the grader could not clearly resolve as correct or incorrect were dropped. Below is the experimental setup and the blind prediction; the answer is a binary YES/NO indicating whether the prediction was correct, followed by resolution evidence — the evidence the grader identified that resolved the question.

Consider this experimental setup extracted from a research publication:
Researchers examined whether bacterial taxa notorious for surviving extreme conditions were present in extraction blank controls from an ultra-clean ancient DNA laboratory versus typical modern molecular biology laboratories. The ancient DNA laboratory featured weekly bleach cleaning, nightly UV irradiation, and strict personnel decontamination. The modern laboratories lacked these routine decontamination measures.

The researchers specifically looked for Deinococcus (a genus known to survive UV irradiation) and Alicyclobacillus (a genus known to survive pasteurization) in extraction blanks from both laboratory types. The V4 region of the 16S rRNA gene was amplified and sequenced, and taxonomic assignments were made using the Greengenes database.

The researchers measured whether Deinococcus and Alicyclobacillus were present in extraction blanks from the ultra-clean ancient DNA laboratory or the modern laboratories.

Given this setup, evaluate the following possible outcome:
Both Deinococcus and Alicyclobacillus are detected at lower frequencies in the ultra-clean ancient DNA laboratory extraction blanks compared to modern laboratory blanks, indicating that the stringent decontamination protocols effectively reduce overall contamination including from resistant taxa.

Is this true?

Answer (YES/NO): NO